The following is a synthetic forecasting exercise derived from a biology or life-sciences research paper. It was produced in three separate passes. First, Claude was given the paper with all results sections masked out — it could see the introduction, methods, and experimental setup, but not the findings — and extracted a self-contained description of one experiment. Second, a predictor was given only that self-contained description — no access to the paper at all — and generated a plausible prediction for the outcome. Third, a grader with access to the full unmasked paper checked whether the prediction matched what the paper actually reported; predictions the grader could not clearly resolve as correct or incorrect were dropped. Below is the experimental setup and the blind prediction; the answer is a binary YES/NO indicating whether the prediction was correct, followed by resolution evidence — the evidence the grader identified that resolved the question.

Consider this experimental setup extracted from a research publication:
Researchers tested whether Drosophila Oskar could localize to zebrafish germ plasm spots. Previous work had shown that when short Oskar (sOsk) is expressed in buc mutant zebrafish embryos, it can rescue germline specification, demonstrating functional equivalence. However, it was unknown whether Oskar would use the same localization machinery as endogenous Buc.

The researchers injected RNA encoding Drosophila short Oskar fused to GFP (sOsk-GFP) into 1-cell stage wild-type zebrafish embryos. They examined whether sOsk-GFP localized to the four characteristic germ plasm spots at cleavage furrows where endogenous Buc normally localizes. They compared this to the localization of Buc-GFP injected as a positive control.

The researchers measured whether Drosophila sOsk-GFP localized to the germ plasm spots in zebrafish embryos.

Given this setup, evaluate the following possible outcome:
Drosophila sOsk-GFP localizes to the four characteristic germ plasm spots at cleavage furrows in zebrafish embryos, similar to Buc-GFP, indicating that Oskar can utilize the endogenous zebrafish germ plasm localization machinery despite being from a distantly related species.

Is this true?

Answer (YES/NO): NO